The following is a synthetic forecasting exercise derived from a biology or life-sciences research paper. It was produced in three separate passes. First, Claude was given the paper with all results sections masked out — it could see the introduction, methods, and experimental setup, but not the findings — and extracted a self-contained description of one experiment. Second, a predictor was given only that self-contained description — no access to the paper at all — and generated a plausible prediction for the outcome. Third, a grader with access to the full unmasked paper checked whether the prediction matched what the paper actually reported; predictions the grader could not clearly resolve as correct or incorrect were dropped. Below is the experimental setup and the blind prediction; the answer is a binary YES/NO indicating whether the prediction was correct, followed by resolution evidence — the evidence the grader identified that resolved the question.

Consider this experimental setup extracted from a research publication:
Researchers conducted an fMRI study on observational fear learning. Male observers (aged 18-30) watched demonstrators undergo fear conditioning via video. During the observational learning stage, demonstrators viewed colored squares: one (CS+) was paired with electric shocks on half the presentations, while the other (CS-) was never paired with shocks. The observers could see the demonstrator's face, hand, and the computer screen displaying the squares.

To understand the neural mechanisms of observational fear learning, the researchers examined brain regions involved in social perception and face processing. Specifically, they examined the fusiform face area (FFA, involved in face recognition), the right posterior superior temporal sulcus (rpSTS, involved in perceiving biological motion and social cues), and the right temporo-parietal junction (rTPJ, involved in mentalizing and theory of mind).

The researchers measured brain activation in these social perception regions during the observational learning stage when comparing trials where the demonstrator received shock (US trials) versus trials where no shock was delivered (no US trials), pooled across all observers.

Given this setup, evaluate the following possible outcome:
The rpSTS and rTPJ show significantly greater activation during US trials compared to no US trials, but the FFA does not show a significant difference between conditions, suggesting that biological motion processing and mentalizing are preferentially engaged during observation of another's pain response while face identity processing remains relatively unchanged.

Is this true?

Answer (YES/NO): NO